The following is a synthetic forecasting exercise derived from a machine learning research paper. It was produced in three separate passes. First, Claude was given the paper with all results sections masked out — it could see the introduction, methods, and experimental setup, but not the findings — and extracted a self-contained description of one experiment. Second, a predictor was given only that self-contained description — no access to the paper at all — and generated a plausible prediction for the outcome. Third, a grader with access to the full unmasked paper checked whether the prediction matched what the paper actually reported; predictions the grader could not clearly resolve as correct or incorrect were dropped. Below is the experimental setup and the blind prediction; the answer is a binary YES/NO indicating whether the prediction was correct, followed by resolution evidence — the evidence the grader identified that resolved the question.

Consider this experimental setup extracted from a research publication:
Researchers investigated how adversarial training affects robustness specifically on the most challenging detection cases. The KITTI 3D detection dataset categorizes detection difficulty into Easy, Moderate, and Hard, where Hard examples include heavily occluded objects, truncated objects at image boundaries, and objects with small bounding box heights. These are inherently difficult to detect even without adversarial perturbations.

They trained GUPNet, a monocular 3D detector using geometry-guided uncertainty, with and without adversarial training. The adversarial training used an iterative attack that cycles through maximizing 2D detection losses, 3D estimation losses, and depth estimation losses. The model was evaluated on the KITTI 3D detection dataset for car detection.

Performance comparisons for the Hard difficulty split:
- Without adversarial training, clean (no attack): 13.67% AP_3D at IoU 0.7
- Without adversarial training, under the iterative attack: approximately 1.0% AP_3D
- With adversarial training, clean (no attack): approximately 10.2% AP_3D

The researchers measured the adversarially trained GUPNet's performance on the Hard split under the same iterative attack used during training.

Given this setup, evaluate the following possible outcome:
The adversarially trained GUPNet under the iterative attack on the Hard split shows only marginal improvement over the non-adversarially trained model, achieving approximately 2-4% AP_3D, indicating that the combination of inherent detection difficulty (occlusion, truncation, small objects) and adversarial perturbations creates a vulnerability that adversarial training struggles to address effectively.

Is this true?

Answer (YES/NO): YES